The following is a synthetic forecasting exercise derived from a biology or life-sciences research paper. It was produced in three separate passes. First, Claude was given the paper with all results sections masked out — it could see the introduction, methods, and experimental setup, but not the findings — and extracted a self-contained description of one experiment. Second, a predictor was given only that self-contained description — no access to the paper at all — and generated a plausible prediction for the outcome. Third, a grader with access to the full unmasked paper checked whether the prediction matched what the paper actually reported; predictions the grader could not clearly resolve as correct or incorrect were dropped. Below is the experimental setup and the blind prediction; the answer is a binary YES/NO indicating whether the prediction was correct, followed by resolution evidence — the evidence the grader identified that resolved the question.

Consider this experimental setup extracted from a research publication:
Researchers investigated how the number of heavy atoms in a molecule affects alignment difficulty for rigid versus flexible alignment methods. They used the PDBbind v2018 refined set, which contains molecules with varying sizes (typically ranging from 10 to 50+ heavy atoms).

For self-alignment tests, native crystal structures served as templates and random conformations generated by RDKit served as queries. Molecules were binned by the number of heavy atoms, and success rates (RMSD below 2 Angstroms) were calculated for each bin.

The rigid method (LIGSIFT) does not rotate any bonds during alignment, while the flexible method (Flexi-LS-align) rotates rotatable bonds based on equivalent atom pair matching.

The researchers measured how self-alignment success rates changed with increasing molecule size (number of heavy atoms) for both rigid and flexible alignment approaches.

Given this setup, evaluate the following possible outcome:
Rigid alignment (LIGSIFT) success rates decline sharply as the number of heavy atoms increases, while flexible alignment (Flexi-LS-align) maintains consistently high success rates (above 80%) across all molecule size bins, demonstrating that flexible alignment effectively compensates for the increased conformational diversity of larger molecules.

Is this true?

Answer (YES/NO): NO